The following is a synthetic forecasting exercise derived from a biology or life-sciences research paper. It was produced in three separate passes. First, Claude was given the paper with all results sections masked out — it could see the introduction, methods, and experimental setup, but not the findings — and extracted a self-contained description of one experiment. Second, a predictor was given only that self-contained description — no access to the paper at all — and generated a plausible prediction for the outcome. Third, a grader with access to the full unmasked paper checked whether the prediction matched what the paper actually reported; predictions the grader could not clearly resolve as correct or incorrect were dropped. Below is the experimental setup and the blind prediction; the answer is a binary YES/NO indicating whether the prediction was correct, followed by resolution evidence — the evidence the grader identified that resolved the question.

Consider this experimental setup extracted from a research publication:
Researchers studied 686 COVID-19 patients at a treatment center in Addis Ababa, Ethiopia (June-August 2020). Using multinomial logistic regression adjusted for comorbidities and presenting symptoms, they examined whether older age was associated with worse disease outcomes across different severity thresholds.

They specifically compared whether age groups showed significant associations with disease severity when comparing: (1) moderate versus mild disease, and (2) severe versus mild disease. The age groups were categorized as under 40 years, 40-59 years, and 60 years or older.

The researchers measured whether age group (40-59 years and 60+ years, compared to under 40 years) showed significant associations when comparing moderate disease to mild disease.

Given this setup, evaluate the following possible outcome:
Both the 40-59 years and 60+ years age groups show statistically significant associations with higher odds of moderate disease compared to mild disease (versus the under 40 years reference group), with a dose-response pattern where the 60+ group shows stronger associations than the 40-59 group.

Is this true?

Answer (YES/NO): NO